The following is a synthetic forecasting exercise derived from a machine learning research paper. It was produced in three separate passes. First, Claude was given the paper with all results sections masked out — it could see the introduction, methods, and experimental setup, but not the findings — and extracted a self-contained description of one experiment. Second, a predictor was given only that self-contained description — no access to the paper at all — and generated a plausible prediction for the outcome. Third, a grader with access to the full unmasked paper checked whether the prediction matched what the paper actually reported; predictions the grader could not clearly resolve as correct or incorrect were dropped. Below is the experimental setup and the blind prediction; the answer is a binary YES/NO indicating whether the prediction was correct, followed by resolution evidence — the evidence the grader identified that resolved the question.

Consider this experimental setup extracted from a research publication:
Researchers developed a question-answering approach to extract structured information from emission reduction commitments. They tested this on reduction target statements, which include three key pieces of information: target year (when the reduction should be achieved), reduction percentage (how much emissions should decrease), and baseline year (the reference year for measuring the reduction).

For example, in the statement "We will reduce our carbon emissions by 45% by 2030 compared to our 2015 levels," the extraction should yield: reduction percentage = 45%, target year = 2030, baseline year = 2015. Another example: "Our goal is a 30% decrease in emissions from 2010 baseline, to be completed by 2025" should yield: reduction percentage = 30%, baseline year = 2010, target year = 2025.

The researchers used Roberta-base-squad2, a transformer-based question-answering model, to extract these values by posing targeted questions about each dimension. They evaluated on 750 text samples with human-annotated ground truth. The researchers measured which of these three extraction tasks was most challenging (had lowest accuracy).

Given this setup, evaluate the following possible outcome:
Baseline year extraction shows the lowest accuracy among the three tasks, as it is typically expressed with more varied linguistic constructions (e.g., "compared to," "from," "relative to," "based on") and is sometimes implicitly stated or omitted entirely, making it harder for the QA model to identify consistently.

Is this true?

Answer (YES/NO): YES